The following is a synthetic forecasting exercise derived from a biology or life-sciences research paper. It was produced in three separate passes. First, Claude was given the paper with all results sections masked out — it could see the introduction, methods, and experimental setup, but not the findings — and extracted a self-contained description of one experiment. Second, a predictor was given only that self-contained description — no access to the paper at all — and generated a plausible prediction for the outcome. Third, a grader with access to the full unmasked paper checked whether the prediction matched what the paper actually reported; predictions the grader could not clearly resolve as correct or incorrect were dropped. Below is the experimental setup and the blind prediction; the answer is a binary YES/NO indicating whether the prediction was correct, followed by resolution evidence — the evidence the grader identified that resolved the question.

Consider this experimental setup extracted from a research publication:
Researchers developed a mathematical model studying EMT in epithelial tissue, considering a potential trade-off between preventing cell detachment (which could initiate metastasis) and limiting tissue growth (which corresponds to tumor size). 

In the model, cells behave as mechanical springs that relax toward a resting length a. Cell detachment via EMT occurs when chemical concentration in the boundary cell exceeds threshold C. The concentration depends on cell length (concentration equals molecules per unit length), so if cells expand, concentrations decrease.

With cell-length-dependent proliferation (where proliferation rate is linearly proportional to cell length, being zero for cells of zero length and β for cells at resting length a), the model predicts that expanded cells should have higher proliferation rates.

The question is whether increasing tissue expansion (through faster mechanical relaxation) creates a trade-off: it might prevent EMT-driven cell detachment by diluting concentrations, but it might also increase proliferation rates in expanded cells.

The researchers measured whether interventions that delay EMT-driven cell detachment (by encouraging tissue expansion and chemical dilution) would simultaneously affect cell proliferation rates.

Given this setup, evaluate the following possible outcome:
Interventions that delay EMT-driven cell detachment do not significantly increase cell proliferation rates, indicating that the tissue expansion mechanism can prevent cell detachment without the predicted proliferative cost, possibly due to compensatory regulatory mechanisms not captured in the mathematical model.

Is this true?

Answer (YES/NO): NO